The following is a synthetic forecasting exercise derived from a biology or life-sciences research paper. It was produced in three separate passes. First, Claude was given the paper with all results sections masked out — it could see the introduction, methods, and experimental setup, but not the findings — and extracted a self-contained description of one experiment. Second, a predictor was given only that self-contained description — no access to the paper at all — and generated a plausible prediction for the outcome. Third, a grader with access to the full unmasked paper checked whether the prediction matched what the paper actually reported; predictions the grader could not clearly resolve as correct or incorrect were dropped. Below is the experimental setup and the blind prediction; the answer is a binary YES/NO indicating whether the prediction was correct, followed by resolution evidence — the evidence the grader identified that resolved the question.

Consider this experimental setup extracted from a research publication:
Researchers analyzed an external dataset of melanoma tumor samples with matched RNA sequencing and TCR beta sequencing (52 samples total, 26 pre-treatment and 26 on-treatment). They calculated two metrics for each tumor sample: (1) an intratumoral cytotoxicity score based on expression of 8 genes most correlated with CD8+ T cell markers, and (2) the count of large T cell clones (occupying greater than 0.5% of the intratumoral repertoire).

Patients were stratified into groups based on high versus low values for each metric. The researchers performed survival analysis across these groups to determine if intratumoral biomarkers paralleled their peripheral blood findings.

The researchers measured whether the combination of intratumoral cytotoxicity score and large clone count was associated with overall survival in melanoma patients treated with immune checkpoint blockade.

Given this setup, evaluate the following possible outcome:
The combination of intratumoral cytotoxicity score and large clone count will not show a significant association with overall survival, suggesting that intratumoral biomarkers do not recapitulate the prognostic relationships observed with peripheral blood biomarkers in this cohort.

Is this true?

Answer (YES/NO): NO